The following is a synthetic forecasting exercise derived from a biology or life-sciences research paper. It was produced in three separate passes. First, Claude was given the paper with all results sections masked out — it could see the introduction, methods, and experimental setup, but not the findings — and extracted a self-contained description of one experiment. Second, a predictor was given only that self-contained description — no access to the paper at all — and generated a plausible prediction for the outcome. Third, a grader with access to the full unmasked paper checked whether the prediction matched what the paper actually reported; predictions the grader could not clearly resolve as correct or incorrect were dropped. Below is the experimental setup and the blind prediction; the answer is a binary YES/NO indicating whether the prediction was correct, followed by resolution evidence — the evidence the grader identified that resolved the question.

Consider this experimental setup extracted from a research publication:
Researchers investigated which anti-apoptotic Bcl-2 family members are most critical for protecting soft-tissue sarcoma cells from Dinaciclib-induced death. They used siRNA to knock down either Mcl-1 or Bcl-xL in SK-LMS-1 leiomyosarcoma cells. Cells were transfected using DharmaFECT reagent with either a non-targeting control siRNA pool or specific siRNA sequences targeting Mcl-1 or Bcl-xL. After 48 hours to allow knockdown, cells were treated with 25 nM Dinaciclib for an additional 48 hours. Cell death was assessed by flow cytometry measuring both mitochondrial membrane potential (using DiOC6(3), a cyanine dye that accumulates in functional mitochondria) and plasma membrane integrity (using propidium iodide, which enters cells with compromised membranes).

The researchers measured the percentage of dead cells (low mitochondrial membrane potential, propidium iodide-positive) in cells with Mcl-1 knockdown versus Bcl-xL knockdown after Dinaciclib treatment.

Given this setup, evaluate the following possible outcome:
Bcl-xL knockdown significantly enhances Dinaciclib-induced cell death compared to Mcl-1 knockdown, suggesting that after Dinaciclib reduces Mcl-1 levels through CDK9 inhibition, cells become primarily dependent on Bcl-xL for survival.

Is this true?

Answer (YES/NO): YES